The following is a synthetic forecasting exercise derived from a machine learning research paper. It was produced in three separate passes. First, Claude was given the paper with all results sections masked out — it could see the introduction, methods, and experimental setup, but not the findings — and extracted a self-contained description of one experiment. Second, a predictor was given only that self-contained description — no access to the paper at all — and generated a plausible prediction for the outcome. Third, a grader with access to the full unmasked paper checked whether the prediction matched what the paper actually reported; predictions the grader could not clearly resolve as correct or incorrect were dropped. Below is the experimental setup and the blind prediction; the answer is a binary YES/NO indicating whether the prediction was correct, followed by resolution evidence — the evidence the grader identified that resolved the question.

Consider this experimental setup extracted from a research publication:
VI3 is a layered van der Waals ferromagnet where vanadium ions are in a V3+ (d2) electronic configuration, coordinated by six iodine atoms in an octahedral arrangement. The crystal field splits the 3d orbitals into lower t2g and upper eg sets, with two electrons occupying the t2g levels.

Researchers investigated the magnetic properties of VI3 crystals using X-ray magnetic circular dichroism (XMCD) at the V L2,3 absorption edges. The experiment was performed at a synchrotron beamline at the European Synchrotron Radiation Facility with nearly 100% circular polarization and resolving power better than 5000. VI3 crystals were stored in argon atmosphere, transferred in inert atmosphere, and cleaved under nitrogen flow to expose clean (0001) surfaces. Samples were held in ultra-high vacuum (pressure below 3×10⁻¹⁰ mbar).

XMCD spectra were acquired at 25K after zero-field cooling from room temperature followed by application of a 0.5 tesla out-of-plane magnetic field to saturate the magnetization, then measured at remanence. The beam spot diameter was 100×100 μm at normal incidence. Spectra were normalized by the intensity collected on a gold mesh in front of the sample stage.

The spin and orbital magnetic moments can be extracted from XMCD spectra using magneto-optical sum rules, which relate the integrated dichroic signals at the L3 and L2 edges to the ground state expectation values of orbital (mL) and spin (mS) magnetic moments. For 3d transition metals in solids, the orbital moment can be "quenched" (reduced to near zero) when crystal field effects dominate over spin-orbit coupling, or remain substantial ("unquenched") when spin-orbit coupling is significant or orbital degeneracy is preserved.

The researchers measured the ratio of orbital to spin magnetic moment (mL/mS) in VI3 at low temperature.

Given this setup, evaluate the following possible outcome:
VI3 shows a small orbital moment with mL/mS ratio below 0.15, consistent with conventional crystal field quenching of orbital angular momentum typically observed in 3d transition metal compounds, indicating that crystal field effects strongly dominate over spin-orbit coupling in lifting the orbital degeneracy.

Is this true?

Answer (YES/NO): NO